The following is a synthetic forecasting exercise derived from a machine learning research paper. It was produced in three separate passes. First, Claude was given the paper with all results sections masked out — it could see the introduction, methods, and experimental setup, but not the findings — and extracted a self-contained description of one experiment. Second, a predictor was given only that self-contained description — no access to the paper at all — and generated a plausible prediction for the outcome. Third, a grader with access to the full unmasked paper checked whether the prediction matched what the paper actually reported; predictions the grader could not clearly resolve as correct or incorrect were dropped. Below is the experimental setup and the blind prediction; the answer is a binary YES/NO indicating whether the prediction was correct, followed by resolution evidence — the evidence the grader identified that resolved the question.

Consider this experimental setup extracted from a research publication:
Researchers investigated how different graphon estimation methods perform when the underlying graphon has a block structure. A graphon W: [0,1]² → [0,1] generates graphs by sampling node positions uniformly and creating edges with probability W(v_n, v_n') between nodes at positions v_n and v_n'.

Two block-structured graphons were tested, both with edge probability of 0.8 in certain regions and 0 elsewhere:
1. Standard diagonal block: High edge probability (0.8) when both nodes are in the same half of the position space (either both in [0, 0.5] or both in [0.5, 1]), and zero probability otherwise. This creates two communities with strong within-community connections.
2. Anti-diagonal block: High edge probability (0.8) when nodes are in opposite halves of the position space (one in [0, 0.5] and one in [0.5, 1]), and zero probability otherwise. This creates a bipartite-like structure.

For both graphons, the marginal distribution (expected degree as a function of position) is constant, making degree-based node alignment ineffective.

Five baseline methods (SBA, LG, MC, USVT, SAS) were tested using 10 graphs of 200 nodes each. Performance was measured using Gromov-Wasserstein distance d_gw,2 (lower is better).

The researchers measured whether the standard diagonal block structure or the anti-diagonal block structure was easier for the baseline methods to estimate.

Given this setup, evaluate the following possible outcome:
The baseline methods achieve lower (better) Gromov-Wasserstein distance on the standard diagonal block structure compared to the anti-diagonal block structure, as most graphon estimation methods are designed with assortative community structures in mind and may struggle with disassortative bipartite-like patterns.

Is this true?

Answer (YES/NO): NO